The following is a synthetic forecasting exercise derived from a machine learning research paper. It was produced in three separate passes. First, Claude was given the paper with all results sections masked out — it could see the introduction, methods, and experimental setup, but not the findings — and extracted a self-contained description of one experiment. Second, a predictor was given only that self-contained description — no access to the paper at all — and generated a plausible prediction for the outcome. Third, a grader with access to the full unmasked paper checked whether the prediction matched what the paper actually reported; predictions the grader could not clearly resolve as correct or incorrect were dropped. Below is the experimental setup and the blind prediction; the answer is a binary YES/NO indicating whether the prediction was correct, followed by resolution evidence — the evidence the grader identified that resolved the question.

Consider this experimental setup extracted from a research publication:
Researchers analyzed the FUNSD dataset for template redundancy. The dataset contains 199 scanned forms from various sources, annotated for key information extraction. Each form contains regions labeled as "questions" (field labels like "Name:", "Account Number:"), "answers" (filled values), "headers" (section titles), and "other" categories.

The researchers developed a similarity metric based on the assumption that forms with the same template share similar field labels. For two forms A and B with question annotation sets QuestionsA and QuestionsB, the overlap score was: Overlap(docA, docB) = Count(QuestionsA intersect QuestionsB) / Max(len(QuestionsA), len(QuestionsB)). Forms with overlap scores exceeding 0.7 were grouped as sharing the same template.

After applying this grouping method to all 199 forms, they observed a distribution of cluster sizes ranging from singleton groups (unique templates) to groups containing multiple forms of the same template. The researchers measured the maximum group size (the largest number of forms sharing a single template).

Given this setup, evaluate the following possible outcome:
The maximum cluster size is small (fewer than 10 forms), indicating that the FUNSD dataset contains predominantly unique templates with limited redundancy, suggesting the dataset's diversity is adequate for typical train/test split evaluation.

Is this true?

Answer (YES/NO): NO